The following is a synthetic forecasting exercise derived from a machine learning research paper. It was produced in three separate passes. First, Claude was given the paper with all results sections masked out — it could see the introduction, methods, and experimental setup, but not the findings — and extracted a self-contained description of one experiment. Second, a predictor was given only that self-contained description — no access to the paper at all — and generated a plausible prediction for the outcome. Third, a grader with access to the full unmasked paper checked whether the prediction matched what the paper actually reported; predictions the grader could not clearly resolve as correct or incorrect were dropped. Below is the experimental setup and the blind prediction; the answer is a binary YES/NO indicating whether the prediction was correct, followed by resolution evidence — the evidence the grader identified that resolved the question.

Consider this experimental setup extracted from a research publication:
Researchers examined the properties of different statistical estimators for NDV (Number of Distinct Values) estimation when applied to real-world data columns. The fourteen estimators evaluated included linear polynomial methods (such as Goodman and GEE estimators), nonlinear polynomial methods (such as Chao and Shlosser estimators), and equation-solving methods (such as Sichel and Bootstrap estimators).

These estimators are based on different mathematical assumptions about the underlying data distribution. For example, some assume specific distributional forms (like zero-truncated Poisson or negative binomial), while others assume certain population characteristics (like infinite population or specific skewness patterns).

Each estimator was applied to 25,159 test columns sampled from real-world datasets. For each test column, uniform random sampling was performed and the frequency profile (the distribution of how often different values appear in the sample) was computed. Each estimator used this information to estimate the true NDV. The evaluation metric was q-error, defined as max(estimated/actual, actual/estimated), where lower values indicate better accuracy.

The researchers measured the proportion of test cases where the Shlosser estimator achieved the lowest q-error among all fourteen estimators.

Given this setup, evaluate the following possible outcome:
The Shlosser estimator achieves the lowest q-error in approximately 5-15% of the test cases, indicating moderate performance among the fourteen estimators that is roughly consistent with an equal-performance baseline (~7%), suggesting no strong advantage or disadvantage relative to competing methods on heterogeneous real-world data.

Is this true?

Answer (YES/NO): NO